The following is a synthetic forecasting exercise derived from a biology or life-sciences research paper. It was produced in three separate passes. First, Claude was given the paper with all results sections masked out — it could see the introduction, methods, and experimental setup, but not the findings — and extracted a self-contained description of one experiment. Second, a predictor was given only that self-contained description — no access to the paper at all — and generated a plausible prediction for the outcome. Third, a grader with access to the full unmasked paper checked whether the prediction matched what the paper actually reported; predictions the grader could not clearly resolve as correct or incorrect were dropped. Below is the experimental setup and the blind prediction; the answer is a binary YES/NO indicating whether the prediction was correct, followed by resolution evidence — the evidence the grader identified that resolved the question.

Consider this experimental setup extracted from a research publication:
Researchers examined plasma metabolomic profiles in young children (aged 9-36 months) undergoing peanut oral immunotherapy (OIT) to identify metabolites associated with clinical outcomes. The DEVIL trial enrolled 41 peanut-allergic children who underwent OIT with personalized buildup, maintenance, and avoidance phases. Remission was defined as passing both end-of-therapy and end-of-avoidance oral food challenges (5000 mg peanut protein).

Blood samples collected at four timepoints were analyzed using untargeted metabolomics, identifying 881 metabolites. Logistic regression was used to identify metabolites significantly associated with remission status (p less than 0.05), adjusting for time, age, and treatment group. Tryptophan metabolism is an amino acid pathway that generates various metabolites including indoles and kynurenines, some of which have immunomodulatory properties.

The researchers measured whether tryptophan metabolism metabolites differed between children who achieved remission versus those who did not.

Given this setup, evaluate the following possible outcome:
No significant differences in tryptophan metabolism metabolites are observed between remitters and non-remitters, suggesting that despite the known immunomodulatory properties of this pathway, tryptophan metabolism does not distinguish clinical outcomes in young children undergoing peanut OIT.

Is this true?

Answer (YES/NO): NO